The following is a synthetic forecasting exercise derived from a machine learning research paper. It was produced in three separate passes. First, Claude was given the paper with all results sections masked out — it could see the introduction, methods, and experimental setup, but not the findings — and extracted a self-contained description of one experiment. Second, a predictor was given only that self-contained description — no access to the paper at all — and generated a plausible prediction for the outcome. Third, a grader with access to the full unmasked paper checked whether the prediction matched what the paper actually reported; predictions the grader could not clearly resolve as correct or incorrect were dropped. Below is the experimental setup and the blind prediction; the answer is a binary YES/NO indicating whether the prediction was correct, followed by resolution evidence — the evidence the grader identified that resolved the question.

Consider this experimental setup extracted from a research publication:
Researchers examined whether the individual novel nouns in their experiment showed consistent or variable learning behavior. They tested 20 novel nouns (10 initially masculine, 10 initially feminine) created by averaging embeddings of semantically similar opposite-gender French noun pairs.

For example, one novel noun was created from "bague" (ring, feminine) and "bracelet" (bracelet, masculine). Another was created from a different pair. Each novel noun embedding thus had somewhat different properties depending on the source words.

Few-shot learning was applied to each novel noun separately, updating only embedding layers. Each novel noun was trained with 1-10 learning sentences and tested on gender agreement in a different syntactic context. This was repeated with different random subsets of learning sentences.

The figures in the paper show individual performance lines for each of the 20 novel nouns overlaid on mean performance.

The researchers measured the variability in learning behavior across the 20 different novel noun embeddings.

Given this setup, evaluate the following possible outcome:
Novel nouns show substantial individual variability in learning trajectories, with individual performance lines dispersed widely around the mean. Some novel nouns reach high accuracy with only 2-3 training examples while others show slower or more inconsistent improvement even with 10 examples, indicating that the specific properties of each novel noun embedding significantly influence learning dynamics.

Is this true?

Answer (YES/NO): NO